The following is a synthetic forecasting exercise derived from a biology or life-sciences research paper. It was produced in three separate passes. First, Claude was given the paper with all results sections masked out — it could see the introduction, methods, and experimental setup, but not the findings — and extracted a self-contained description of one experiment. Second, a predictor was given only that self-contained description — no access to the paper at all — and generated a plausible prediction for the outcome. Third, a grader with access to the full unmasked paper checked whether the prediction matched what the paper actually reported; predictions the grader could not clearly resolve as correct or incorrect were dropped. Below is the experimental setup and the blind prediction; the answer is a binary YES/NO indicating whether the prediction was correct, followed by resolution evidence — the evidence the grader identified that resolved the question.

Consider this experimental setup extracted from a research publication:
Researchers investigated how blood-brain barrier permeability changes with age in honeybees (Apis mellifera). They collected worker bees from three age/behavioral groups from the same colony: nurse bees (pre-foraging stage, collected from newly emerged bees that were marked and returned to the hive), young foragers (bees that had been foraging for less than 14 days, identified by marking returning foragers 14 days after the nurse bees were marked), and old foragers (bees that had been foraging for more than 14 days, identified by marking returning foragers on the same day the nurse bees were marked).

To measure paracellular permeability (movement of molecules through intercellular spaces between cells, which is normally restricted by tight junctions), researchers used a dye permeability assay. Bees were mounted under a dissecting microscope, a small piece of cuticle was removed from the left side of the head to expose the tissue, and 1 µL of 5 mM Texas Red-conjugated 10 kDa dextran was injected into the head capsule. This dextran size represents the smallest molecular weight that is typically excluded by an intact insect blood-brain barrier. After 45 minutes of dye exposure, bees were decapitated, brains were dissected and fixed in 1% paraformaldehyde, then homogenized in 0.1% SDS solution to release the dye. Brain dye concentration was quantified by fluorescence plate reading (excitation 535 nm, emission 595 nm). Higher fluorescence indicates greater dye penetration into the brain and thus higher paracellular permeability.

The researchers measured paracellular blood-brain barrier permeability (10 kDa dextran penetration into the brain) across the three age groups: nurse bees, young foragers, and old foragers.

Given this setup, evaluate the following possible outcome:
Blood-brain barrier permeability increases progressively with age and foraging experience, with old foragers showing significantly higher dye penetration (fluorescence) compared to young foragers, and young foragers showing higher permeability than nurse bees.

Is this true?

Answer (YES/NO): NO